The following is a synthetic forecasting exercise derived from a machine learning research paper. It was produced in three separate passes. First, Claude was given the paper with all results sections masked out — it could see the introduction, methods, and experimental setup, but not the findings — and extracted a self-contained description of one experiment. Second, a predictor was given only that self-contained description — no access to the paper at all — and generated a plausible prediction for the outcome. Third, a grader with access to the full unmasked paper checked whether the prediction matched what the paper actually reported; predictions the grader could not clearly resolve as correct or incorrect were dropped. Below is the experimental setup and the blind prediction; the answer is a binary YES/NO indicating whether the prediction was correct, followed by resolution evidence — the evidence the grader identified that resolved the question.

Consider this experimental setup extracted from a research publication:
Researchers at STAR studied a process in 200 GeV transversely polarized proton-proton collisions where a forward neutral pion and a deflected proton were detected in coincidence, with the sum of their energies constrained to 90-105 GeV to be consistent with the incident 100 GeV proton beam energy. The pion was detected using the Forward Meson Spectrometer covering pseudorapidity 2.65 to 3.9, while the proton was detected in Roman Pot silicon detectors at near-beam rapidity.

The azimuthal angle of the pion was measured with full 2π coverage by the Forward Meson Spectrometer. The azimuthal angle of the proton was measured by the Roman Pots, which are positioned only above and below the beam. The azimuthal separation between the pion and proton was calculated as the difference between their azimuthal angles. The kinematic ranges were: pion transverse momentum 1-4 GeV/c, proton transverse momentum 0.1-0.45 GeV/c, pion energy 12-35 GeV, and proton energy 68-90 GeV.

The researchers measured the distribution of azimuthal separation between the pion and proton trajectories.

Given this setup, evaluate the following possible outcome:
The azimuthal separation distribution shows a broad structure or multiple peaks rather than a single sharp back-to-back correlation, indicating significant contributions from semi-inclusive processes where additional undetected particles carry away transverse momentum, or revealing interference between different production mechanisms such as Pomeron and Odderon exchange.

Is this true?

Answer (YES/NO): NO